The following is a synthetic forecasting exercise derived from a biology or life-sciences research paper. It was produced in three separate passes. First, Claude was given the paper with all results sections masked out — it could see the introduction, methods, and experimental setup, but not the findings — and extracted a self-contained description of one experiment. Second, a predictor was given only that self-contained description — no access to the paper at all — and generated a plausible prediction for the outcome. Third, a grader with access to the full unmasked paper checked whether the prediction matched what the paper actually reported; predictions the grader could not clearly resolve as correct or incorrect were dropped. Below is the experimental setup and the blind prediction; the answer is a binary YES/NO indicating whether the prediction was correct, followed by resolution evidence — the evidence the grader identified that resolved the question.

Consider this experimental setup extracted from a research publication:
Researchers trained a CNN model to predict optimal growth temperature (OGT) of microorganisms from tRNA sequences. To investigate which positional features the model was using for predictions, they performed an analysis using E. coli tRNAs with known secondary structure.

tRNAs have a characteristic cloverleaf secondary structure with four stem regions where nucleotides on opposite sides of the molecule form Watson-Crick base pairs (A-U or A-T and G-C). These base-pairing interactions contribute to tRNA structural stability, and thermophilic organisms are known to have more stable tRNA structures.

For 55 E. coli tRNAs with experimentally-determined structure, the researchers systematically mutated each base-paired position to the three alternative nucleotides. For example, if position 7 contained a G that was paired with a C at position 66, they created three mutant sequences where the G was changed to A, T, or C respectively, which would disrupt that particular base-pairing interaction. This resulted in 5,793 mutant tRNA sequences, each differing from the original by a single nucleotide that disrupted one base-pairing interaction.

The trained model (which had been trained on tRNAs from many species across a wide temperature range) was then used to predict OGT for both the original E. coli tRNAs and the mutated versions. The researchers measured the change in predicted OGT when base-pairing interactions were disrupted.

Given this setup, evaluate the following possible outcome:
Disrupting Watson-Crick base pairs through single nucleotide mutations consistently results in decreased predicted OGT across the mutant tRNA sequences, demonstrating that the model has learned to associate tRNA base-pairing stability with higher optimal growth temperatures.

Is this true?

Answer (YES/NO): NO